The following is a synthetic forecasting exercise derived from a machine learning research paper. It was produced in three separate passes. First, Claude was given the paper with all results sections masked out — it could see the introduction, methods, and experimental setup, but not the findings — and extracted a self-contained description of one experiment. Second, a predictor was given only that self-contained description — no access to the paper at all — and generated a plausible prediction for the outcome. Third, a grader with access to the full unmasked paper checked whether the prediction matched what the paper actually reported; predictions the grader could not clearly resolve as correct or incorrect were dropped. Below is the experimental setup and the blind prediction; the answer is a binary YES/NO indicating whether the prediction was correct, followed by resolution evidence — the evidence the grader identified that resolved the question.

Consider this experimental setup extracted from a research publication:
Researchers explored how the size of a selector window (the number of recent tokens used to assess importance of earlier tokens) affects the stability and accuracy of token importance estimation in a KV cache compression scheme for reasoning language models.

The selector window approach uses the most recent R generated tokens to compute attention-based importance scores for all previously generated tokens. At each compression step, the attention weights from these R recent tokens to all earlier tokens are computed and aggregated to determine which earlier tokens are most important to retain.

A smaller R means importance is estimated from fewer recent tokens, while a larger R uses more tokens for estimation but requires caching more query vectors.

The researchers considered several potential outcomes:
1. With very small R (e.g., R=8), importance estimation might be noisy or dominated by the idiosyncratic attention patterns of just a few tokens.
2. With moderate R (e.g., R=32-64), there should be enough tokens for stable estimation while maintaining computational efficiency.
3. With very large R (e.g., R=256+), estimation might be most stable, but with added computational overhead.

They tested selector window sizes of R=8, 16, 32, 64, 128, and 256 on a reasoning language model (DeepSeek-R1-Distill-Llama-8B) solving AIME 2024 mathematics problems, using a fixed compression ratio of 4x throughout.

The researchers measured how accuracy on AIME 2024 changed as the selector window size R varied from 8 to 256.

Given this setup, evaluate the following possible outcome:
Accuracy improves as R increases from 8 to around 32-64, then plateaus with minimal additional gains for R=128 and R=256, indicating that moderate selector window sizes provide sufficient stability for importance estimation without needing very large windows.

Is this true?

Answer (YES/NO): NO